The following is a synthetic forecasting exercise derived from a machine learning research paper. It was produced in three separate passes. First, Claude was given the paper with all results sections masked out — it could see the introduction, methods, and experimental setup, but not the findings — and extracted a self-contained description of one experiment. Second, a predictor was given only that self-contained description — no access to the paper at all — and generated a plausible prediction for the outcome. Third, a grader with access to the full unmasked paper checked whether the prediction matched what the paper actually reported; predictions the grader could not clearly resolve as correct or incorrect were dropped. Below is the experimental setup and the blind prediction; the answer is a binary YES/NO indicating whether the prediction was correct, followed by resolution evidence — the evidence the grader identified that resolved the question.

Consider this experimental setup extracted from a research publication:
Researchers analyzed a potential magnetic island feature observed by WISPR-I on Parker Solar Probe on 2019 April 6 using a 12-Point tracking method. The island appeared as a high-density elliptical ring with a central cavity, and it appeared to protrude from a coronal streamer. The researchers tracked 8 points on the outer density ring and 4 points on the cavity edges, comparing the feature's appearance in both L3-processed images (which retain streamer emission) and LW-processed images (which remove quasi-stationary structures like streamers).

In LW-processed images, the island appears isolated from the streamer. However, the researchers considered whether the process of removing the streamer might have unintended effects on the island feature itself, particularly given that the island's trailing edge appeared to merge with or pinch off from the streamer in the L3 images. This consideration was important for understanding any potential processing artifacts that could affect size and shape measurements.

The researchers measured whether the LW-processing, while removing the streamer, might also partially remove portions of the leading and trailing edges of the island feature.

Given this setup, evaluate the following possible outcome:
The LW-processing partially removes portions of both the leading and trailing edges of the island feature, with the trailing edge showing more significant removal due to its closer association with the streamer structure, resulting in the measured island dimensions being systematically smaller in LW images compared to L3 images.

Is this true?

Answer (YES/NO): NO